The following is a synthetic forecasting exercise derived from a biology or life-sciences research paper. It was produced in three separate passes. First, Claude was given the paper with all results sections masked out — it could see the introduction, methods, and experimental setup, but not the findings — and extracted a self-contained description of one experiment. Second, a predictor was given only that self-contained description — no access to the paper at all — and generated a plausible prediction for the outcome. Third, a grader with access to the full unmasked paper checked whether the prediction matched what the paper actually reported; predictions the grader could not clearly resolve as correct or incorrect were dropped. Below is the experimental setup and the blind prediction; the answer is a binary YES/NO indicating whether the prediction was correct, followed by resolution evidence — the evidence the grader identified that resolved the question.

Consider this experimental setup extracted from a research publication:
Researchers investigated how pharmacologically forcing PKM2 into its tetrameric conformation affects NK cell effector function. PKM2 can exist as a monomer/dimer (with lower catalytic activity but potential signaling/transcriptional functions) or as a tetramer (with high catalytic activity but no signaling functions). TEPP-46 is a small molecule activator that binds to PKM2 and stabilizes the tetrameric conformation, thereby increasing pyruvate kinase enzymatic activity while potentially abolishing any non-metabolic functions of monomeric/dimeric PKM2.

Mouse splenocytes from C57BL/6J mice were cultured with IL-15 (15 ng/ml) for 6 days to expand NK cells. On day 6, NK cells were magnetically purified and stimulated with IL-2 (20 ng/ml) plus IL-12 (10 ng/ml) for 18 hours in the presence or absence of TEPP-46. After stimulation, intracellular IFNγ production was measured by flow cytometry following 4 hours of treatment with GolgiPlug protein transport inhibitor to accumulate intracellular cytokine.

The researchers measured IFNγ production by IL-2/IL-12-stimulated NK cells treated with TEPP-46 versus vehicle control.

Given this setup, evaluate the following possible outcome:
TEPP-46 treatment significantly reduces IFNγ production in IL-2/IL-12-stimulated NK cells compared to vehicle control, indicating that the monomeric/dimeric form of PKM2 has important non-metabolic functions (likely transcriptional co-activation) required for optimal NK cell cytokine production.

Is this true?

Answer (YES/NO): NO